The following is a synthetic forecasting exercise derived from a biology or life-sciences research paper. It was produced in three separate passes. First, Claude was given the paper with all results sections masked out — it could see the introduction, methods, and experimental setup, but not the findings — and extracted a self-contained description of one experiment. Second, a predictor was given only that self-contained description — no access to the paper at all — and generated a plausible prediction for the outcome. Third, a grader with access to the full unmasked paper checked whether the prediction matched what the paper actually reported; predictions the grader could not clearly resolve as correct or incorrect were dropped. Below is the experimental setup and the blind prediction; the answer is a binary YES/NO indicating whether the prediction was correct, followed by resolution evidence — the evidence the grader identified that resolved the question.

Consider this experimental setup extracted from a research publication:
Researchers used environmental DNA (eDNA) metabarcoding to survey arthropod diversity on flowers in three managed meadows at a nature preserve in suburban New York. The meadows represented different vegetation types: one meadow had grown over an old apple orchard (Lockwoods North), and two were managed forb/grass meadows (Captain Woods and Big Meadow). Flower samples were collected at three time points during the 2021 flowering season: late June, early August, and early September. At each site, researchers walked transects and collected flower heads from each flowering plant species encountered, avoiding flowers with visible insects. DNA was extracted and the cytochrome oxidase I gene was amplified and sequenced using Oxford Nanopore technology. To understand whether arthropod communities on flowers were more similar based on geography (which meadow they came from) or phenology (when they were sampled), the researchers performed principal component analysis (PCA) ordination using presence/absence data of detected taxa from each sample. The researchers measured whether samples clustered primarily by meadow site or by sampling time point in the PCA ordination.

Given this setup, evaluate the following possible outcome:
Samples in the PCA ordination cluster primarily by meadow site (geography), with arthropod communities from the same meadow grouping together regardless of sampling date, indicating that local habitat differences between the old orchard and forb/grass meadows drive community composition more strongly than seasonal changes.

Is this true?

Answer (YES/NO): NO